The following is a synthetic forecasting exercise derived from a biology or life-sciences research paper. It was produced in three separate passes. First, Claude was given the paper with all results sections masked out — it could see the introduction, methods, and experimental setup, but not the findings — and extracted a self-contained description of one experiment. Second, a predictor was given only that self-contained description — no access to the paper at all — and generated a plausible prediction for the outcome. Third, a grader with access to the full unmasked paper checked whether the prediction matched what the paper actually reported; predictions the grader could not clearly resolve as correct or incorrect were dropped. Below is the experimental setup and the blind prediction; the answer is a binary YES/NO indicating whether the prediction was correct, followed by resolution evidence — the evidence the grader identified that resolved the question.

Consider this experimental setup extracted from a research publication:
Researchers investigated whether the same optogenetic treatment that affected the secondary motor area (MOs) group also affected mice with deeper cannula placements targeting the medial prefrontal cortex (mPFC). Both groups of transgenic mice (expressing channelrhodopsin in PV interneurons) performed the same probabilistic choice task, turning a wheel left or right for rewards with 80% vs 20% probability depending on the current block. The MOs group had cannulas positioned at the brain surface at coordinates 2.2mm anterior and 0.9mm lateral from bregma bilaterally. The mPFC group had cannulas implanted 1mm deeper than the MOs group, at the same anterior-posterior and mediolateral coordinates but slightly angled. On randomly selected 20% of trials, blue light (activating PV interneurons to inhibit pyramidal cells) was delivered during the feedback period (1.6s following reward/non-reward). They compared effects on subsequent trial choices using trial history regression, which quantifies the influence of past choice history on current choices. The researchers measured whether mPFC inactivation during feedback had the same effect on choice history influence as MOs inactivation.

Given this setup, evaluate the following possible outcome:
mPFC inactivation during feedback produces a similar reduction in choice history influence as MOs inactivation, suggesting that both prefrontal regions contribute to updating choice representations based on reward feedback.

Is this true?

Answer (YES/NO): NO